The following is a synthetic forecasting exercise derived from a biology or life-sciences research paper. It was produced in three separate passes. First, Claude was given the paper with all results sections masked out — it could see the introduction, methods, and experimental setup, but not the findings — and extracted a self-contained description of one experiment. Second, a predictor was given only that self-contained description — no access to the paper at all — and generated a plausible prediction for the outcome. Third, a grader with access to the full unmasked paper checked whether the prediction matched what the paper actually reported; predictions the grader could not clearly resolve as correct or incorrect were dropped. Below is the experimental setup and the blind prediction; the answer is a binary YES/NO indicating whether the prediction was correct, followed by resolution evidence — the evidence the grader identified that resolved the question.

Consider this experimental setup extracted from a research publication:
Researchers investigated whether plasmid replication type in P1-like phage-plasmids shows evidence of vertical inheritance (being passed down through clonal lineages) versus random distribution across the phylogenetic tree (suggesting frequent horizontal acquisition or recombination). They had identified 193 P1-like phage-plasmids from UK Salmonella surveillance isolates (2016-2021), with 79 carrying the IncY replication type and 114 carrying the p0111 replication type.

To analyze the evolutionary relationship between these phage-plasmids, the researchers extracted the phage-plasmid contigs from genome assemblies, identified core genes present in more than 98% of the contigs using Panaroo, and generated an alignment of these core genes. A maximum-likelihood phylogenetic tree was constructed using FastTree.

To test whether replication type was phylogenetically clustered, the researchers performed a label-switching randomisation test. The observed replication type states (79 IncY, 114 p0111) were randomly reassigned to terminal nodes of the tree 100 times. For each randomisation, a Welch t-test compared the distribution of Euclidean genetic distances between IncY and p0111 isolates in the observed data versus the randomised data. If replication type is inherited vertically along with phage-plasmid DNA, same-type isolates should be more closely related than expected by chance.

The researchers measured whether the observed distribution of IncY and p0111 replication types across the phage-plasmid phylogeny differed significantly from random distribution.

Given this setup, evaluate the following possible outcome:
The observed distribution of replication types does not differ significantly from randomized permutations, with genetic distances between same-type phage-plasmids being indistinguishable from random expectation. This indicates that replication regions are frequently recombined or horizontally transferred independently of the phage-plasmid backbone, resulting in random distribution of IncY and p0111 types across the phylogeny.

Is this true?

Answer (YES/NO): NO